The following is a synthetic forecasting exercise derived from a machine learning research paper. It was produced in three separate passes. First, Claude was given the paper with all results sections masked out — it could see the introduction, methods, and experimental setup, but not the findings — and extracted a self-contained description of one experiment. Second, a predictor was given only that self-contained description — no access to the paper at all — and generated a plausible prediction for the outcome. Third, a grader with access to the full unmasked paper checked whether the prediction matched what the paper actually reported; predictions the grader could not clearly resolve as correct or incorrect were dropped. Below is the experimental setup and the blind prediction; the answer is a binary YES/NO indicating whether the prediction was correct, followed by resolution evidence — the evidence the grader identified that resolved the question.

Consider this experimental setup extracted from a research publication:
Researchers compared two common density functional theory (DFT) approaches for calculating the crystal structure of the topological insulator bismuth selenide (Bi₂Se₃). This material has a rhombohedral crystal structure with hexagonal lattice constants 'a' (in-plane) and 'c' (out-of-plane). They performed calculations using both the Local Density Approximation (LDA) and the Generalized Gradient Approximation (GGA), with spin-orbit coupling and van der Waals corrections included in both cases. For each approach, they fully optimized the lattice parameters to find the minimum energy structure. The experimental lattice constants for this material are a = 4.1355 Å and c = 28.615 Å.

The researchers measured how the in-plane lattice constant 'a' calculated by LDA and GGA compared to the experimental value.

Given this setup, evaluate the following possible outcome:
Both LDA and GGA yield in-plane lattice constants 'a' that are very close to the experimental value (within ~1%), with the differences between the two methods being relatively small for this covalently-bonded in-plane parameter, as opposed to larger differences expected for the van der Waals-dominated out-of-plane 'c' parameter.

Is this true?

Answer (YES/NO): NO